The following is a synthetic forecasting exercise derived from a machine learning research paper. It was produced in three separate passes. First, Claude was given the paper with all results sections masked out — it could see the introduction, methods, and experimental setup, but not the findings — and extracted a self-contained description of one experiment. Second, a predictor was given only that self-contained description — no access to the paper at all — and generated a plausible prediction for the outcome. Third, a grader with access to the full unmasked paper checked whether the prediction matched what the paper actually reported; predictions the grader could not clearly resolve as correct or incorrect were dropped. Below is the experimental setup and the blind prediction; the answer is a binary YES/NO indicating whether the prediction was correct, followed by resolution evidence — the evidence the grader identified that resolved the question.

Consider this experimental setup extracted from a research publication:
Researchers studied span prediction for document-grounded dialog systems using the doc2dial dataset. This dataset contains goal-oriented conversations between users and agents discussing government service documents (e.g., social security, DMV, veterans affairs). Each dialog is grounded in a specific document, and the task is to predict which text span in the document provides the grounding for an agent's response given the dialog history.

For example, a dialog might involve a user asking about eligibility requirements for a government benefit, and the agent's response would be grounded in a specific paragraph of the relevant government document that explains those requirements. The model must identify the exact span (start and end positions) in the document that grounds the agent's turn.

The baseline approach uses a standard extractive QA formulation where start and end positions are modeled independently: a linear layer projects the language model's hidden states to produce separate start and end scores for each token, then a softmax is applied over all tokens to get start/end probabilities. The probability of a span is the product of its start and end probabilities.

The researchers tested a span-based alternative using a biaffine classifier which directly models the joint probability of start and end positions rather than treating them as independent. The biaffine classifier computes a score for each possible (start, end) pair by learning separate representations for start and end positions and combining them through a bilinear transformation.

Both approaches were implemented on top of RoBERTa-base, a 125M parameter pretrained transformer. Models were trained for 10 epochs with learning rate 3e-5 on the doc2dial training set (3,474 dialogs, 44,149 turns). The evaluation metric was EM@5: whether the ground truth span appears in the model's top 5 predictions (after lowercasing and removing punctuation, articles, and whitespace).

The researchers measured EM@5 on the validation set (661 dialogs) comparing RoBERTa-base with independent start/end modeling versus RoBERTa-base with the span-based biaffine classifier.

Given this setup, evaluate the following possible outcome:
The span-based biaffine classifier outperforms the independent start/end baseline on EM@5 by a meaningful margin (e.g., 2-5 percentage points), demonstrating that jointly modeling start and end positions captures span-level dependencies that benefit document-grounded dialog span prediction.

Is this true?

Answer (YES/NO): YES